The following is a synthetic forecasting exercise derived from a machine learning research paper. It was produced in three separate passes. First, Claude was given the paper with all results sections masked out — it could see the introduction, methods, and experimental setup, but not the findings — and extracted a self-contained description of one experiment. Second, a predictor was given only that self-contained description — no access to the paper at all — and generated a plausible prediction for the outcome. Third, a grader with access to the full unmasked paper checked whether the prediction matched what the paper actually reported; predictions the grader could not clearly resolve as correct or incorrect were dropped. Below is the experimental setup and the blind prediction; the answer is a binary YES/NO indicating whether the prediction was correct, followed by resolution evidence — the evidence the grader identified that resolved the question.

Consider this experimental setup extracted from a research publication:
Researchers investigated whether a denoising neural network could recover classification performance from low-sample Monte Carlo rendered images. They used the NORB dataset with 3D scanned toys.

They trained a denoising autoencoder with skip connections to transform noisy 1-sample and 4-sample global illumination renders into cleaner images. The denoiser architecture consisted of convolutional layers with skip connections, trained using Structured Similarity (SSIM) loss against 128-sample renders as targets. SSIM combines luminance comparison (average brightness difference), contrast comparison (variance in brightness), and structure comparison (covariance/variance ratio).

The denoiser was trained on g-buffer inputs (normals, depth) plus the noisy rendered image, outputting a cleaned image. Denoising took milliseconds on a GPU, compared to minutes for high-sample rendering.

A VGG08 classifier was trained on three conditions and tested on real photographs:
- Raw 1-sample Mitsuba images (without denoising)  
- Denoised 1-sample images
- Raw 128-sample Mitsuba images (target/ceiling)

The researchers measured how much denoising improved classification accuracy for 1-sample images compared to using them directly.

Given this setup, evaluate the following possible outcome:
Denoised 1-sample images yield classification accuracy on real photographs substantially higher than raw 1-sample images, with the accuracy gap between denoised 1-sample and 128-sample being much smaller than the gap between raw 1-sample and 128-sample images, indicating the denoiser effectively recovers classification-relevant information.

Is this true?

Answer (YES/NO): YES